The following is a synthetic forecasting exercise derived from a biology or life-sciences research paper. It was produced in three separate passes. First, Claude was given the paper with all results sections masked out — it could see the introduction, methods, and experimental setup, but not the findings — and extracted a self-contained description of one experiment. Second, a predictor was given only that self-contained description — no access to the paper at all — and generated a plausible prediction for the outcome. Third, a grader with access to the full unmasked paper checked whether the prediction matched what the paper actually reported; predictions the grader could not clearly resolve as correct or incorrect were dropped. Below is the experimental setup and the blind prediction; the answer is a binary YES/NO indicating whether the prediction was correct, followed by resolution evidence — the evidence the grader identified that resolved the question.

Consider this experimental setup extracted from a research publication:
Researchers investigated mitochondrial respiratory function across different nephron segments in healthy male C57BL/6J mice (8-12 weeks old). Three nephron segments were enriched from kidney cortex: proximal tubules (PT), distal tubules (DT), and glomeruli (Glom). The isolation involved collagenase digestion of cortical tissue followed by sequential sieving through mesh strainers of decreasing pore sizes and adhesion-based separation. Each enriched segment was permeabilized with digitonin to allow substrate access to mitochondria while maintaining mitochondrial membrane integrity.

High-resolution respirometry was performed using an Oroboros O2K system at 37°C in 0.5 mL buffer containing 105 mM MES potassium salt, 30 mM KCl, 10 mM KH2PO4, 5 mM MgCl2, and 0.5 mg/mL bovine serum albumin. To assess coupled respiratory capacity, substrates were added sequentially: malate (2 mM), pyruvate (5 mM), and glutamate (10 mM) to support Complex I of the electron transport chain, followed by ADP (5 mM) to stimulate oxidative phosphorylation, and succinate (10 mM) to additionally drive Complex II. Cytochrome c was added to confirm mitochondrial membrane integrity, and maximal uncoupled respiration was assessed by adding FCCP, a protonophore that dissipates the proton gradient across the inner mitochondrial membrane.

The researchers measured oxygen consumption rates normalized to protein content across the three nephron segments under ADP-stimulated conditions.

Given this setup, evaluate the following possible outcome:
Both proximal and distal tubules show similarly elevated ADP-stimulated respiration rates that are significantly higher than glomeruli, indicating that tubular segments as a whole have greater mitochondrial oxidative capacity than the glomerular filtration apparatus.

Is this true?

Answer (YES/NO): NO